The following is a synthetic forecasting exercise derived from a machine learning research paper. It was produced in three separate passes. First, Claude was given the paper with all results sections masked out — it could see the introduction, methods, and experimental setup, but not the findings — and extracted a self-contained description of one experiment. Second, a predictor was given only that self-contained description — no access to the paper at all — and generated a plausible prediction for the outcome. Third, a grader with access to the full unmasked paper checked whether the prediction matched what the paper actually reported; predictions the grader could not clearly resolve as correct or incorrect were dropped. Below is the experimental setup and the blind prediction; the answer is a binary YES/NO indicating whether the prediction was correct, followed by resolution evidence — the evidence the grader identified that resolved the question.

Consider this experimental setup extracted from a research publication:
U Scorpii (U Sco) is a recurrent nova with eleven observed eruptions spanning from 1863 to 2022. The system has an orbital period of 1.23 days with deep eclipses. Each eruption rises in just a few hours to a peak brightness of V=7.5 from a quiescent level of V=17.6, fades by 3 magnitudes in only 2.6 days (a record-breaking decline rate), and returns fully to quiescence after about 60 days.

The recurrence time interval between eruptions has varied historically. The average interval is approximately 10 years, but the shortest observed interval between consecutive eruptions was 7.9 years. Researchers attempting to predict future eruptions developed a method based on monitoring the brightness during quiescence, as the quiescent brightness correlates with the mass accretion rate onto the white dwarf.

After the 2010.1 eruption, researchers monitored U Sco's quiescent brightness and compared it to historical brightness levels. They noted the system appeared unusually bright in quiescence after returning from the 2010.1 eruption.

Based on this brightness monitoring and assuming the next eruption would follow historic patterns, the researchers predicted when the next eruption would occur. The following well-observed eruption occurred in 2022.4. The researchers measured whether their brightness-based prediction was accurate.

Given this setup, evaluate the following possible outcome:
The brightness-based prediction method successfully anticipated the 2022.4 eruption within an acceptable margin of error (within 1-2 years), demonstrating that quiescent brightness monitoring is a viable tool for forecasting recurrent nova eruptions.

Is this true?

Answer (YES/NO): NO